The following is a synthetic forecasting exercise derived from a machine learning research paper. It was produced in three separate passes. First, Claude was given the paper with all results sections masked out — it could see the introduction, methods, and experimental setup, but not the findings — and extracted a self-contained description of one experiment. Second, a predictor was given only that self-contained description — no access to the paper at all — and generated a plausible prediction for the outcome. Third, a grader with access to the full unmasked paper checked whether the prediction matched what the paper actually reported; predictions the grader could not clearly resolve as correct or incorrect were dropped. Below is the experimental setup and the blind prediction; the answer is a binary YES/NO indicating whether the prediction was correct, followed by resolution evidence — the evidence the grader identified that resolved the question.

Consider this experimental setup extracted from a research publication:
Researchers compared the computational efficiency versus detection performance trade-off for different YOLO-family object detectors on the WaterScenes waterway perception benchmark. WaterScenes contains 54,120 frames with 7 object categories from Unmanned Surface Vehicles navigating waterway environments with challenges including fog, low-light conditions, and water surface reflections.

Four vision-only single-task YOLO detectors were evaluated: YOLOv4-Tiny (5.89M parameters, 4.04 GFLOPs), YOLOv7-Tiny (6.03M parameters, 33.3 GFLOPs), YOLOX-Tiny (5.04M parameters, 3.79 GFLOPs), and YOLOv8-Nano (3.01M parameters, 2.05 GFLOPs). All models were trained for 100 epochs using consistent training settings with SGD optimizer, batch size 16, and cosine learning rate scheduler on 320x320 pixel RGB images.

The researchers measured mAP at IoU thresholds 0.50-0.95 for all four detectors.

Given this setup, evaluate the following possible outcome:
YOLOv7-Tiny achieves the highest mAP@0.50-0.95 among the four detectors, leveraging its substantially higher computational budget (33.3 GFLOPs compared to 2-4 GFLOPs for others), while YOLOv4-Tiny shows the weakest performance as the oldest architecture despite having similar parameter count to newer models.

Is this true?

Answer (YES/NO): NO